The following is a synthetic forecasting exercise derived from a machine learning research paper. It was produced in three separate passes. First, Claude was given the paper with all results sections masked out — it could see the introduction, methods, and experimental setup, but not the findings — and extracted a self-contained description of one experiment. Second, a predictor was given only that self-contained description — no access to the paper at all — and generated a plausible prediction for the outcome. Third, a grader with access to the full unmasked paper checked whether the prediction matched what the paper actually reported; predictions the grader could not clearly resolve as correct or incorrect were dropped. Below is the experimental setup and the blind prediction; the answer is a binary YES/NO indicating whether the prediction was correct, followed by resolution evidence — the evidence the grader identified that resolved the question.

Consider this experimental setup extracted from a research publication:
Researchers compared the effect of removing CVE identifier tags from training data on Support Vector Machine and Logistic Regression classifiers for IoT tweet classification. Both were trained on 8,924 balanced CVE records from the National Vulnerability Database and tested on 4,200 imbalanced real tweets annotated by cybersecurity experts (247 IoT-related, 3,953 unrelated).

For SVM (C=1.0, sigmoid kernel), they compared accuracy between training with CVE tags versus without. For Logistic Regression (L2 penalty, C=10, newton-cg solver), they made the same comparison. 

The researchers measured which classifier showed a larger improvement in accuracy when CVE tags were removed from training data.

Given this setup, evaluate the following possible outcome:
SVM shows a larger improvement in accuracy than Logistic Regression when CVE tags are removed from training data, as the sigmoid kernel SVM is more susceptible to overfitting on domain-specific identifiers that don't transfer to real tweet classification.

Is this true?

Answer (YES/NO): NO